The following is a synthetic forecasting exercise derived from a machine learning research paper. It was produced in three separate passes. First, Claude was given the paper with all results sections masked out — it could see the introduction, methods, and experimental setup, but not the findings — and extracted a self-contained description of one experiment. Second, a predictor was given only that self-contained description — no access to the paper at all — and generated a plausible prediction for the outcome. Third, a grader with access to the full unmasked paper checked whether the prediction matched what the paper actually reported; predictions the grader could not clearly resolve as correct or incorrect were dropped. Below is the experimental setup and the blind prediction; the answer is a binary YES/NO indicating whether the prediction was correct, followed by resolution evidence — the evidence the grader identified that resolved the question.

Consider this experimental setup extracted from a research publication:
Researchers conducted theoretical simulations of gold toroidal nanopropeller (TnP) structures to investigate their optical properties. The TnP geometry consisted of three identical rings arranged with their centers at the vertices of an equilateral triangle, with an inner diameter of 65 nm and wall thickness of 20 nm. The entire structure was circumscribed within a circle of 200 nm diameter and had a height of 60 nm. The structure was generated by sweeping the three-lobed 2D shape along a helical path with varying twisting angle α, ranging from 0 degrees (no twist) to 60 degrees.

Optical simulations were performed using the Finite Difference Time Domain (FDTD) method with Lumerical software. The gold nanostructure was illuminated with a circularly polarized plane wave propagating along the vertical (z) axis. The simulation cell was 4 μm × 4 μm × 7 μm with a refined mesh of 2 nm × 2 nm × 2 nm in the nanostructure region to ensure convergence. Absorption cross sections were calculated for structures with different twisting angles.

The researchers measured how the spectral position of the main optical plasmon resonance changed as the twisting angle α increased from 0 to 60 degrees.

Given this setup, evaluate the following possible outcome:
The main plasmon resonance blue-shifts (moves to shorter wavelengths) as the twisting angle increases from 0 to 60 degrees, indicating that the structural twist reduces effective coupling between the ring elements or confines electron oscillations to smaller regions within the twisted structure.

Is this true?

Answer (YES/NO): NO